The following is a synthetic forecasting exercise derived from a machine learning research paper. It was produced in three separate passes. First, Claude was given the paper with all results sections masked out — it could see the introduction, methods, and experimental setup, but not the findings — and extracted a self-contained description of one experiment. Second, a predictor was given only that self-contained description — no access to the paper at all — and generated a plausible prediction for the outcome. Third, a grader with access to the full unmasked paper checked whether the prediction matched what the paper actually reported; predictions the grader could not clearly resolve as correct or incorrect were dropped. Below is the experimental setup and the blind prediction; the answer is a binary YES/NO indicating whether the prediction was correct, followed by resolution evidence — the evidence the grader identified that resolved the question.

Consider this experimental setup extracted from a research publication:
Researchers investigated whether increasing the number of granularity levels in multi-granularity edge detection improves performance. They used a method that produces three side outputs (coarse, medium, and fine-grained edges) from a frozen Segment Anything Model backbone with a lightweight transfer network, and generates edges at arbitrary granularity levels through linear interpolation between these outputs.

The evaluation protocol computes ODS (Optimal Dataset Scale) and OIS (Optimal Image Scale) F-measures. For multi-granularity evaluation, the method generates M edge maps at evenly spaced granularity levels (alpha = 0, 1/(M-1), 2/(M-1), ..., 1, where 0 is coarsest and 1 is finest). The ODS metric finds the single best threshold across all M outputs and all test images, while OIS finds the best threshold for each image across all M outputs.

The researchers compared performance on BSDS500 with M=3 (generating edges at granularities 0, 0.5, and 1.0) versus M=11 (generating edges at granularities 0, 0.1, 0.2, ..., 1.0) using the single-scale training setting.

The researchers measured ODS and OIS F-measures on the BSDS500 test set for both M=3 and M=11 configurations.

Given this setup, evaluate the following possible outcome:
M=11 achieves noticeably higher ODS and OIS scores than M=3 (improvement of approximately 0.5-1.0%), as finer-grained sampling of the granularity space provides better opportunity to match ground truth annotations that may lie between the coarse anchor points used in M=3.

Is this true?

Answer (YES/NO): NO